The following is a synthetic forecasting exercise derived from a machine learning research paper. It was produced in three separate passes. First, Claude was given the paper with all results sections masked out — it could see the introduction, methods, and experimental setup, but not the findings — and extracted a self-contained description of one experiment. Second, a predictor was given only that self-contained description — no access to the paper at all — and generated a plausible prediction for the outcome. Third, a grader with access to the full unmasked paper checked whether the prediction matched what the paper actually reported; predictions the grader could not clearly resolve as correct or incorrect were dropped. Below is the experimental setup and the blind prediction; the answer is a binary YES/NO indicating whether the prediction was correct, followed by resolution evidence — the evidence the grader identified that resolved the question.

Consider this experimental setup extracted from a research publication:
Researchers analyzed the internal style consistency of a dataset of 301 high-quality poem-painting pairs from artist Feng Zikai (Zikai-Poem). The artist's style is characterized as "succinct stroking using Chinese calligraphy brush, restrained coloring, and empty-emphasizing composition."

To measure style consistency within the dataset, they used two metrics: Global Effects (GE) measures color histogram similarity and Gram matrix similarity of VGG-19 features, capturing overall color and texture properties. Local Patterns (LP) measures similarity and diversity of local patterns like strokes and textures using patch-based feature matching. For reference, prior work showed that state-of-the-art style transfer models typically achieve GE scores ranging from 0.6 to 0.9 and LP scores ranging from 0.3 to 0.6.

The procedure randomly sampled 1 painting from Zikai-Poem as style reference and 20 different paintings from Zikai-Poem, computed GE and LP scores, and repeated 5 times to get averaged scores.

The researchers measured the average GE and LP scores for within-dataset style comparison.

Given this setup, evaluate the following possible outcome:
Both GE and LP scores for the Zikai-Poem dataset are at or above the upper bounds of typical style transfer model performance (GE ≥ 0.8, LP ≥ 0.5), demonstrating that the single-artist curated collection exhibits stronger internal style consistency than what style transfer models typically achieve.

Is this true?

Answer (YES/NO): NO